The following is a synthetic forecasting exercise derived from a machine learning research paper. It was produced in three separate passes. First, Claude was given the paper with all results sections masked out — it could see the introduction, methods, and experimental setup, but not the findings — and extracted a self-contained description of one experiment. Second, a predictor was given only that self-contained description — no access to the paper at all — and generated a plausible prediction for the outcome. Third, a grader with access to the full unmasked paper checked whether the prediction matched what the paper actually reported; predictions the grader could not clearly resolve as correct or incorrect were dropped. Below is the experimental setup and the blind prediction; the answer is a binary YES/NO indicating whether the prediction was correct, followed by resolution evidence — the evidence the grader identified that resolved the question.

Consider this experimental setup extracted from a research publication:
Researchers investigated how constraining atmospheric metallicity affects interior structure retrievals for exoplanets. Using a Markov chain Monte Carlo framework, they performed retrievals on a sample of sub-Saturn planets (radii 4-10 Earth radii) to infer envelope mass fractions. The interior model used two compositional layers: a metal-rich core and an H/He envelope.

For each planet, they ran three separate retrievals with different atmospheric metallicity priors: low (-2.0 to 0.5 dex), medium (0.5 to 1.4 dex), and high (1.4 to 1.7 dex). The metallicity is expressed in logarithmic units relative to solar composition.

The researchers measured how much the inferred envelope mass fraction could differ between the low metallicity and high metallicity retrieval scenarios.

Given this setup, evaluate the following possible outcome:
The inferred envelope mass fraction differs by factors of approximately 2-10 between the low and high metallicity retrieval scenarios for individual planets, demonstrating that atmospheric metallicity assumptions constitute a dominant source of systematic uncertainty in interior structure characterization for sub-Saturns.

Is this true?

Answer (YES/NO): NO